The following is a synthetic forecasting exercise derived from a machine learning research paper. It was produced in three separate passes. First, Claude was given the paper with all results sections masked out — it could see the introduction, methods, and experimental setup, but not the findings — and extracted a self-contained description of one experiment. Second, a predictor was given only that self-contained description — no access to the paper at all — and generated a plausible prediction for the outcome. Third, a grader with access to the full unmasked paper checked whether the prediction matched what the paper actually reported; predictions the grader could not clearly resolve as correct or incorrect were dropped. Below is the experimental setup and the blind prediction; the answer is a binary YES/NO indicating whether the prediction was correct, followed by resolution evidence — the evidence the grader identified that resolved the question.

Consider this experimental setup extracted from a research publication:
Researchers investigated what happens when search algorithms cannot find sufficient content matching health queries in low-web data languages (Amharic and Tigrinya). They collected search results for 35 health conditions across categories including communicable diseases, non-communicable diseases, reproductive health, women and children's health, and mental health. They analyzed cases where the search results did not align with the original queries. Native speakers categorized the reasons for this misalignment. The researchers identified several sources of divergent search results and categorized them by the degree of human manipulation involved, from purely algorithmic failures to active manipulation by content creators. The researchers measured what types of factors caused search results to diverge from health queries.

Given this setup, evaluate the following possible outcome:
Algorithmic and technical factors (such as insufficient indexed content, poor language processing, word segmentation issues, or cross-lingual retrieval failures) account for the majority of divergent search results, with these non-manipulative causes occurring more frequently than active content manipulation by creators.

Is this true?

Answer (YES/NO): YES